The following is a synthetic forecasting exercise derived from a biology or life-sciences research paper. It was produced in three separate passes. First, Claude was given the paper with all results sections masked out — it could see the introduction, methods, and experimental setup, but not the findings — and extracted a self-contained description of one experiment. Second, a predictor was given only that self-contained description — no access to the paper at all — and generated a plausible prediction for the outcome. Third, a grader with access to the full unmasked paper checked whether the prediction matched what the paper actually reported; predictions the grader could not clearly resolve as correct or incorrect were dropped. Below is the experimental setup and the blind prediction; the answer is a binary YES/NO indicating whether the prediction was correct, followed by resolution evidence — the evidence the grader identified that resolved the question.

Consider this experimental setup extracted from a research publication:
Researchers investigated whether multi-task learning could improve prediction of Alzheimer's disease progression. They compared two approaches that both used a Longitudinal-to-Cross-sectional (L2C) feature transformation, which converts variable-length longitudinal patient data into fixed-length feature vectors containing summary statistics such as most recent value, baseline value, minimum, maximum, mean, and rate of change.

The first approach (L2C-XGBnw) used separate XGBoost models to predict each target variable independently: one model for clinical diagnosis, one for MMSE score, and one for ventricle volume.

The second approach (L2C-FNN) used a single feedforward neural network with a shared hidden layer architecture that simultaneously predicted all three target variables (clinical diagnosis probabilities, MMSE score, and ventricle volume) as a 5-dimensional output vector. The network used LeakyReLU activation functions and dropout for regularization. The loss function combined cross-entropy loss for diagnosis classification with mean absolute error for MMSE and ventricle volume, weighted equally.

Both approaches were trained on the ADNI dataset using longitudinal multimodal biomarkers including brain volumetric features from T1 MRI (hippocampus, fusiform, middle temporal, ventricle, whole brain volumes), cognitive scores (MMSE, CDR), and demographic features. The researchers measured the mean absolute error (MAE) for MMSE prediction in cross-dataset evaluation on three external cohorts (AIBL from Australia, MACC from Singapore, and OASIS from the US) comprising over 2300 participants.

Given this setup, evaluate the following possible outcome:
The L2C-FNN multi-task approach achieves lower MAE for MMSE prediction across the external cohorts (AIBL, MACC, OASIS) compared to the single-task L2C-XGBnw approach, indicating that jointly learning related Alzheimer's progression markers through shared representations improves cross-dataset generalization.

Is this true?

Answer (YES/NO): YES